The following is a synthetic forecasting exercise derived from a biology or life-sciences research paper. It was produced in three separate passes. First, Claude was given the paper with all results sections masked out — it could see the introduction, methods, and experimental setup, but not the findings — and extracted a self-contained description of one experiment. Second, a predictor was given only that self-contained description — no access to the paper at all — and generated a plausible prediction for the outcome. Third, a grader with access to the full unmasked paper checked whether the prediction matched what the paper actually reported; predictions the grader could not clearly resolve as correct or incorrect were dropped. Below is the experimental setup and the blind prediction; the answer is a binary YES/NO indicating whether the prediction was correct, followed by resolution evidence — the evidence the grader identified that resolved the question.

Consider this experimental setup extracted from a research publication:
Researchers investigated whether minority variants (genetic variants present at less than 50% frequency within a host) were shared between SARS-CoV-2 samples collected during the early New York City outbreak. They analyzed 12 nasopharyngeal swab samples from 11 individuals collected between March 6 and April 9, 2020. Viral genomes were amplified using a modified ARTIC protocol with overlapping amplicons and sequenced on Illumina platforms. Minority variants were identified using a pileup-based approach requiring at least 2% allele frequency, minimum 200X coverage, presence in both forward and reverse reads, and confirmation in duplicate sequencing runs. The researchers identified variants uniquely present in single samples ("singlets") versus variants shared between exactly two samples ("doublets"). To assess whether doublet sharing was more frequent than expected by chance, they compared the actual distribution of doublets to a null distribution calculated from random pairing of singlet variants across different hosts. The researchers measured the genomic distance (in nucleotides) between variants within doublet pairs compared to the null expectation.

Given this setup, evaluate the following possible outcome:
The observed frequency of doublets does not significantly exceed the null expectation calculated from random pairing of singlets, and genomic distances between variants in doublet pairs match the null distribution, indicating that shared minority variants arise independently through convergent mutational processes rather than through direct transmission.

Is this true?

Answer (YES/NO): NO